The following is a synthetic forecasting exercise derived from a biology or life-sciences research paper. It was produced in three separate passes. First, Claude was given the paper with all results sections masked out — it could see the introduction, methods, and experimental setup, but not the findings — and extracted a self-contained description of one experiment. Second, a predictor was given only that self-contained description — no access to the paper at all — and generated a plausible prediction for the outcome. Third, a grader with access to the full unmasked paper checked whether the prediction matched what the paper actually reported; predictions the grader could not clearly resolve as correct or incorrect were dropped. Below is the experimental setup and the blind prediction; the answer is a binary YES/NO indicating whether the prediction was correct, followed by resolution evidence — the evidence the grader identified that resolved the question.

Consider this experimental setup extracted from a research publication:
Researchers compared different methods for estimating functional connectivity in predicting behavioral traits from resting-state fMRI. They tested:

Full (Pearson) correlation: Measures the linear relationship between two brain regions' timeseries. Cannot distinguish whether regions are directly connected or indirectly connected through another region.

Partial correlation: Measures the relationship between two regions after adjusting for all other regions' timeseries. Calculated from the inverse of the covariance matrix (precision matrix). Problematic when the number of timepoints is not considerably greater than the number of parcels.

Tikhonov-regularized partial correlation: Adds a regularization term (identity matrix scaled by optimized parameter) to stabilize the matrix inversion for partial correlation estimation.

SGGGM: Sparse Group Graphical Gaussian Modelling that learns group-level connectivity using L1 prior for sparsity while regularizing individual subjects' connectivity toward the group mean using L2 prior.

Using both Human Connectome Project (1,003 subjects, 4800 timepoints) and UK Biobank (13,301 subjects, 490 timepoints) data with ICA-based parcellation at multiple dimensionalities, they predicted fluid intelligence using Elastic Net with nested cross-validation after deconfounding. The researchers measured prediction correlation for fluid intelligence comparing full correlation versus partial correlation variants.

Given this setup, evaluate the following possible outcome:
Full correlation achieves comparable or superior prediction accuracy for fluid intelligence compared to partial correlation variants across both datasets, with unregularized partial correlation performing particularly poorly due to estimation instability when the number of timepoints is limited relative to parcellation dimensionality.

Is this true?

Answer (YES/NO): NO